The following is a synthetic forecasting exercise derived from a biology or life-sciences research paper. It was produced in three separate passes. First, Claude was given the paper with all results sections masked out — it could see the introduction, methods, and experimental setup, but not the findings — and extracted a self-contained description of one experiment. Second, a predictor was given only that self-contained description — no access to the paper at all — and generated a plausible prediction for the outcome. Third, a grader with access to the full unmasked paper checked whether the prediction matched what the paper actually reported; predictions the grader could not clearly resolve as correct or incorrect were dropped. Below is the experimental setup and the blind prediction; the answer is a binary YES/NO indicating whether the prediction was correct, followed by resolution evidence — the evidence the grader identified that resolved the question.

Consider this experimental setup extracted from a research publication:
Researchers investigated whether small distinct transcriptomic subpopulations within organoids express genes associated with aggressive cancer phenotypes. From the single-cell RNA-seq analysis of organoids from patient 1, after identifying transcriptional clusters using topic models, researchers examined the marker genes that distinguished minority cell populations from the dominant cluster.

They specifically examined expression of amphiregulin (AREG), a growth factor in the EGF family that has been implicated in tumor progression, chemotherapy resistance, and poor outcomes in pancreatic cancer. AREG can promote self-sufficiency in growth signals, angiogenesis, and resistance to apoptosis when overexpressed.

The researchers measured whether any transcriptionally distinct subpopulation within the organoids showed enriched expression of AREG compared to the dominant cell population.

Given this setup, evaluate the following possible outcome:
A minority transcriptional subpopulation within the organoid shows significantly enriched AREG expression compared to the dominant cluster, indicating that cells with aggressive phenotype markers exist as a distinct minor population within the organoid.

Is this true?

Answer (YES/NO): YES